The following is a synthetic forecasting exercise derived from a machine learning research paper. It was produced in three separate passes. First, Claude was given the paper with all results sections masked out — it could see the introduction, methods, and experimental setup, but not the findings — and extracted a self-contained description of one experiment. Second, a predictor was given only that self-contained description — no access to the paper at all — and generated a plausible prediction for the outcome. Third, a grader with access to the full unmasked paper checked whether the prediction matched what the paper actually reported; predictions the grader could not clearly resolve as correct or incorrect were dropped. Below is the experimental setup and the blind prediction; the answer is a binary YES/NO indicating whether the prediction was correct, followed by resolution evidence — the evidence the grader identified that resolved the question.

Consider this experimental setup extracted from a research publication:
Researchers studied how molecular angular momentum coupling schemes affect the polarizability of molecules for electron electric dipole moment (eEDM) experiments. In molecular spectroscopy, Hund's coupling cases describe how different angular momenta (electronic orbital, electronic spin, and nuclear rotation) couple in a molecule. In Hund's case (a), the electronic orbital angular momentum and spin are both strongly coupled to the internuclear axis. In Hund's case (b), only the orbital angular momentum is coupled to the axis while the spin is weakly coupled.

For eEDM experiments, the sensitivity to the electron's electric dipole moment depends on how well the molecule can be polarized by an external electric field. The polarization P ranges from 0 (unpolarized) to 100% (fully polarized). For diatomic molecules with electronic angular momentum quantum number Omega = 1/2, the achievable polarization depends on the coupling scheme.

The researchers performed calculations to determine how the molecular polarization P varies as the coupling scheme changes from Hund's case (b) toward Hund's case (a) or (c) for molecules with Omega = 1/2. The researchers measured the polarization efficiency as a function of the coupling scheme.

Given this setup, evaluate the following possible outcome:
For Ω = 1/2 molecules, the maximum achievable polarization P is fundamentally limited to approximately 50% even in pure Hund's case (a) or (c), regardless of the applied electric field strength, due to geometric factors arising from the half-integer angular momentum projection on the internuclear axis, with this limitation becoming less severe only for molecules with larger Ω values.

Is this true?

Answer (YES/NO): NO